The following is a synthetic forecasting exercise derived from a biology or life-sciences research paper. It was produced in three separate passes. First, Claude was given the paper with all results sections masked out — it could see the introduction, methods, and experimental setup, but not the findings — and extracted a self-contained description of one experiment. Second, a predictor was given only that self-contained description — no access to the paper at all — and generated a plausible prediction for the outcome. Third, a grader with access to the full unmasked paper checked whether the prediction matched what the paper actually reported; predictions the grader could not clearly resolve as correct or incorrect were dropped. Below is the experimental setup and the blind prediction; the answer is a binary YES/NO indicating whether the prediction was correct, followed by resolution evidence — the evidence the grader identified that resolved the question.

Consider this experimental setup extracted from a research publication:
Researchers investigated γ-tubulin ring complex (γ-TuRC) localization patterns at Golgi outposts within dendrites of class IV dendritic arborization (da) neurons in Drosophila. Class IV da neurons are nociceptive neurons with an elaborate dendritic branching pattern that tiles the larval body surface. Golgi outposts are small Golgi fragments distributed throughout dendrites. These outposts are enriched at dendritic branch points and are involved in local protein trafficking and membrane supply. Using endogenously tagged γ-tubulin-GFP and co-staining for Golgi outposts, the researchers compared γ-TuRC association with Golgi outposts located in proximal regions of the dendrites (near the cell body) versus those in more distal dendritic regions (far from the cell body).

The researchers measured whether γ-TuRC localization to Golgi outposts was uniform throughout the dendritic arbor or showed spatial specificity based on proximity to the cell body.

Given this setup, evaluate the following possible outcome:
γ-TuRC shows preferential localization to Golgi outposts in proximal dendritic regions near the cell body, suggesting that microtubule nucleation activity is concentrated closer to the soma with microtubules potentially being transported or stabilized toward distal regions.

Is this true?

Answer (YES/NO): YES